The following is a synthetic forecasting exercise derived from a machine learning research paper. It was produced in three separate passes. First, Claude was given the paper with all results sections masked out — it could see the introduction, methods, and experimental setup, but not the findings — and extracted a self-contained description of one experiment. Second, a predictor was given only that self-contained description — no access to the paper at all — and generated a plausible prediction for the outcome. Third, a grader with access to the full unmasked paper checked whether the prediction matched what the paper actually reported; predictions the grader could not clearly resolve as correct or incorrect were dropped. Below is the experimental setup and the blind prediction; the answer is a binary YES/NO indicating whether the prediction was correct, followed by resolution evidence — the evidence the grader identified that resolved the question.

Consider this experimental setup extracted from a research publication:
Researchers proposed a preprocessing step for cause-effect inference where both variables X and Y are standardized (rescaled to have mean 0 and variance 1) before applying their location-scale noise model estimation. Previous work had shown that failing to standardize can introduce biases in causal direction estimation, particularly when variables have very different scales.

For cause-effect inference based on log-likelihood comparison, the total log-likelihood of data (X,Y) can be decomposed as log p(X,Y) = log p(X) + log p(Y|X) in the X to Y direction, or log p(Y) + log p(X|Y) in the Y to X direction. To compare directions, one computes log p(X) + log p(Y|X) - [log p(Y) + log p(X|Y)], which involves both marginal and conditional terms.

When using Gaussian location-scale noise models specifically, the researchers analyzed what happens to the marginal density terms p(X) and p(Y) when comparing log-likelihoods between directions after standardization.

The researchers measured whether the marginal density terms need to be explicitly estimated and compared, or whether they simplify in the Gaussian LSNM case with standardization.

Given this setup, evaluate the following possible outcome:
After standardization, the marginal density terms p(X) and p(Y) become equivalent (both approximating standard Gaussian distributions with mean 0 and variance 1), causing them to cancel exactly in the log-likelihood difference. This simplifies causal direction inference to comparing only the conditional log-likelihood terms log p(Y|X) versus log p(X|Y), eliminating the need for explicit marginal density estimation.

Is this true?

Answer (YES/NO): YES